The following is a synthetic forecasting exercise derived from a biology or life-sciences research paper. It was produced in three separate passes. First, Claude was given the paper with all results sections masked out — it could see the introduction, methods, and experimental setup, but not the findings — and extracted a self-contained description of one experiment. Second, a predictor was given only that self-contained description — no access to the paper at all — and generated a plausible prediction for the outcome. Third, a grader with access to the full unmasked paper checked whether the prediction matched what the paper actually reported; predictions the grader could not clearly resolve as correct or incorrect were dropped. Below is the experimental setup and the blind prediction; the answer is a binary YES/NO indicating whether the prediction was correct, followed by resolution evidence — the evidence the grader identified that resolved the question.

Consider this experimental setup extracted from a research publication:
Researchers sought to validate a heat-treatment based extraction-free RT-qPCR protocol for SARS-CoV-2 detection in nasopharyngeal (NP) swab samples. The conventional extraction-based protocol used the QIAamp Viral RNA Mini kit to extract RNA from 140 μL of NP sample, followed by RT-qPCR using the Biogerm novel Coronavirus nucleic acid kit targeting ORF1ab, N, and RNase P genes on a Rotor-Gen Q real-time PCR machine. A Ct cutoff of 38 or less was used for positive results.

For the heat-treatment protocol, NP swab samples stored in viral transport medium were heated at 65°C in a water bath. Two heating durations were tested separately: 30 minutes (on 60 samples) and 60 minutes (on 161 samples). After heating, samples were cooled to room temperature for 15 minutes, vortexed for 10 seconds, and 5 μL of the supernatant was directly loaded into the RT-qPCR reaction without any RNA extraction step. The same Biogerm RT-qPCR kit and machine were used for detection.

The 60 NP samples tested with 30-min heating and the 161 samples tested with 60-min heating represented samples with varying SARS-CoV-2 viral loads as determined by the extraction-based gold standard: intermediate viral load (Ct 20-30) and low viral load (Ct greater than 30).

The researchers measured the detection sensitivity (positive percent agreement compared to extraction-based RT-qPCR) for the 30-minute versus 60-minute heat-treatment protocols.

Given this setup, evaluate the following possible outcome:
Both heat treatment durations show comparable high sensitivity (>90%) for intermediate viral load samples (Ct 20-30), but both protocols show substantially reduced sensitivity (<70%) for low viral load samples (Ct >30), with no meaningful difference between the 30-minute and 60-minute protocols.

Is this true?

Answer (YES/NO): NO